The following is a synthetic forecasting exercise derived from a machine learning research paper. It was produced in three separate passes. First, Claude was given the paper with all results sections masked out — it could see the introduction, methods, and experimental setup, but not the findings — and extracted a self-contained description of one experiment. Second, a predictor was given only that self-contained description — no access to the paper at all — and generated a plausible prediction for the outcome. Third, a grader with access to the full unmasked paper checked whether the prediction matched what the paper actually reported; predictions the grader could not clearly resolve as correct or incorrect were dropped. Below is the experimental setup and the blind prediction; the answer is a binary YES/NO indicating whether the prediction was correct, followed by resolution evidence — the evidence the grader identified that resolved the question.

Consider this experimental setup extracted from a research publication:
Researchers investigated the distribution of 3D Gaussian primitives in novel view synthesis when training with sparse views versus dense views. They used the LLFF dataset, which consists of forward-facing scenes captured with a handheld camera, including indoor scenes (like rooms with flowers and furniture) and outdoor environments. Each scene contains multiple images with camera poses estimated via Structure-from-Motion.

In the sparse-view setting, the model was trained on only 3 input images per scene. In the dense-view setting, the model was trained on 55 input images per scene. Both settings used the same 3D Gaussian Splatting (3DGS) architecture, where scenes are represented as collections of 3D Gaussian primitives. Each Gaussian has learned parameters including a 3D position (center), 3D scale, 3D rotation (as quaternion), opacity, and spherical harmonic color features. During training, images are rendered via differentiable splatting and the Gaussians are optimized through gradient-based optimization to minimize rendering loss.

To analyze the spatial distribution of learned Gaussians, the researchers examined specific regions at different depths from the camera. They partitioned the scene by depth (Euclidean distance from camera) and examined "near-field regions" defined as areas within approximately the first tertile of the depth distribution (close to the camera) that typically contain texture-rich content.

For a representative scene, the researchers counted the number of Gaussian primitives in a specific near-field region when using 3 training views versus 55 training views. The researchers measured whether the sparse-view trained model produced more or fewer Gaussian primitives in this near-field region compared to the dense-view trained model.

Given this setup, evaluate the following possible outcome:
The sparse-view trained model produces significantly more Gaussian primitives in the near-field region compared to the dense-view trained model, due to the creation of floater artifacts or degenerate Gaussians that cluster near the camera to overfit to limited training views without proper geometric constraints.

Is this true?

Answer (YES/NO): YES